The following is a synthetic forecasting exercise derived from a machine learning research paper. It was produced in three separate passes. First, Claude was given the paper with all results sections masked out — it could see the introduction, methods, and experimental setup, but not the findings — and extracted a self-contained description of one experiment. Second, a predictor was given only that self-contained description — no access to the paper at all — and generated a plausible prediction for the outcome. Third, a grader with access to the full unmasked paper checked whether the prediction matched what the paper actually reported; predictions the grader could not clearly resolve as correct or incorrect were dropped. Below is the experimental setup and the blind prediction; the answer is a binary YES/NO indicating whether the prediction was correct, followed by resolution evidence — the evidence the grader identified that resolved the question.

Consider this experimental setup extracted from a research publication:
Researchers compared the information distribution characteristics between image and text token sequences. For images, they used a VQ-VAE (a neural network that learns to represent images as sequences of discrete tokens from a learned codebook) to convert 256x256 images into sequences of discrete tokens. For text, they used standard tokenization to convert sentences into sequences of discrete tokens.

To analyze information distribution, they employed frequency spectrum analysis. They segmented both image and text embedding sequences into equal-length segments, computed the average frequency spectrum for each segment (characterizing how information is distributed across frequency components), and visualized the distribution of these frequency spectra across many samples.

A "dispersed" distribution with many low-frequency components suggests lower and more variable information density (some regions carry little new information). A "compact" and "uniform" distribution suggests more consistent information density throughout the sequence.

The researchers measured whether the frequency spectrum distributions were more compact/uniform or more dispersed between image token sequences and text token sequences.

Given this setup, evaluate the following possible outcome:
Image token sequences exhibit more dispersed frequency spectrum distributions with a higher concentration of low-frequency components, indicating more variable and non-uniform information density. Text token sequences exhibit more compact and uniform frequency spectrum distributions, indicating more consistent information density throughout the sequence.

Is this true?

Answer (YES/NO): YES